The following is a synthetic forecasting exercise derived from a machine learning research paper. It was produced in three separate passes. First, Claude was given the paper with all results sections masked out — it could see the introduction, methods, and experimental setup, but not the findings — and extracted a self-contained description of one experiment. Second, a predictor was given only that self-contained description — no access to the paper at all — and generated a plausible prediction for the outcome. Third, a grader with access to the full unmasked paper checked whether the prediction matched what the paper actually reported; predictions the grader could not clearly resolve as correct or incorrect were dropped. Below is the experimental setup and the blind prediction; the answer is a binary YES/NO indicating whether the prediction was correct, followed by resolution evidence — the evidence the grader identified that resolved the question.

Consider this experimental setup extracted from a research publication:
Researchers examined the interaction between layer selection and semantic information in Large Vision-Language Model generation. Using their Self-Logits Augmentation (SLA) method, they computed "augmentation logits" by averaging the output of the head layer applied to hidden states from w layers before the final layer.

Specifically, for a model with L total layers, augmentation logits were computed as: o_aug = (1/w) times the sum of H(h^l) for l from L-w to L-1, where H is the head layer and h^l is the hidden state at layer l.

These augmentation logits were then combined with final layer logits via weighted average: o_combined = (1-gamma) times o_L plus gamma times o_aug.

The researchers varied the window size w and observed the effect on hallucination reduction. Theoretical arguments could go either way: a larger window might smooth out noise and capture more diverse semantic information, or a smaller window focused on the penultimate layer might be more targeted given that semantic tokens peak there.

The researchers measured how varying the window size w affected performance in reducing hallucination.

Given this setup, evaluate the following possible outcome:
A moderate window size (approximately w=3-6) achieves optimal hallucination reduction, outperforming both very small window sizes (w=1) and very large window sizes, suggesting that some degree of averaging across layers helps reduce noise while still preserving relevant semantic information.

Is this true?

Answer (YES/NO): NO